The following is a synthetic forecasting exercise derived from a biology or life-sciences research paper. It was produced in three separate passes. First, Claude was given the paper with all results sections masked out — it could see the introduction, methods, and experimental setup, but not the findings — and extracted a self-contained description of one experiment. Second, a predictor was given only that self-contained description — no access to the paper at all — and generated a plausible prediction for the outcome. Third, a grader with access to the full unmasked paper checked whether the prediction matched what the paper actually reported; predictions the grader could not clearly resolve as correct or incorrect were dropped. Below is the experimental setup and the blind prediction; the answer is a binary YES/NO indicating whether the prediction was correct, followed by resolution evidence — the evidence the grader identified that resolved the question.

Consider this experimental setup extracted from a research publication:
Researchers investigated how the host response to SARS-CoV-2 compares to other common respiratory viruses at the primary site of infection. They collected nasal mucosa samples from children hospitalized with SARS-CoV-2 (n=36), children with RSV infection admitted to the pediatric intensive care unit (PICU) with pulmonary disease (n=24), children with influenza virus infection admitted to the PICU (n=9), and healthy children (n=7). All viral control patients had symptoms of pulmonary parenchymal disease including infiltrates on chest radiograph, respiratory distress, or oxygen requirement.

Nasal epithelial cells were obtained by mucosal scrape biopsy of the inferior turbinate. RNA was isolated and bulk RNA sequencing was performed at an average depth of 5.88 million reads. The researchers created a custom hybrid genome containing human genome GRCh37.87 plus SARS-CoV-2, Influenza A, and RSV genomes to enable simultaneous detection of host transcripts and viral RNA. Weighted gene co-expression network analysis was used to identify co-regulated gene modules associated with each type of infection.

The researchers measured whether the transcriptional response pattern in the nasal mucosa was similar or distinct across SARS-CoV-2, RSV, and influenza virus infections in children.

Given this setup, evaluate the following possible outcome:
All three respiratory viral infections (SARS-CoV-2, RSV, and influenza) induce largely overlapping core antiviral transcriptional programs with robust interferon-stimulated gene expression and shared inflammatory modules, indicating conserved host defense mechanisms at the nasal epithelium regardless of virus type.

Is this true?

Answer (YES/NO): YES